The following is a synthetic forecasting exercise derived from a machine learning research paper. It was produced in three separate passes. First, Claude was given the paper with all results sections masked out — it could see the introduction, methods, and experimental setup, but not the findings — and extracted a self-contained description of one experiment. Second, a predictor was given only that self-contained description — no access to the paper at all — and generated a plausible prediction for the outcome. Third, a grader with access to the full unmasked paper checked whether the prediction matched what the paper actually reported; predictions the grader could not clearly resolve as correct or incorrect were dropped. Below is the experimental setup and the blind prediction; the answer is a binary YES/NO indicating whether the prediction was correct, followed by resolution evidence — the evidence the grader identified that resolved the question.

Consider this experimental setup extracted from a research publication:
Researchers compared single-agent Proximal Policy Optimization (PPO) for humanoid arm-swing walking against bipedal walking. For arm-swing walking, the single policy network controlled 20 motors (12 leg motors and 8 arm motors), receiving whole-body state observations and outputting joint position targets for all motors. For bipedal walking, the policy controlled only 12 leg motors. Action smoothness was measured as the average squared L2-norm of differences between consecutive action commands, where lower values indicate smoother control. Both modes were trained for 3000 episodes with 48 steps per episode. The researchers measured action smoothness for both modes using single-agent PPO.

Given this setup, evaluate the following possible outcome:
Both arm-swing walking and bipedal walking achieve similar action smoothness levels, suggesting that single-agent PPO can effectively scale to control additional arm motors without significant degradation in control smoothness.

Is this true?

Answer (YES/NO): YES